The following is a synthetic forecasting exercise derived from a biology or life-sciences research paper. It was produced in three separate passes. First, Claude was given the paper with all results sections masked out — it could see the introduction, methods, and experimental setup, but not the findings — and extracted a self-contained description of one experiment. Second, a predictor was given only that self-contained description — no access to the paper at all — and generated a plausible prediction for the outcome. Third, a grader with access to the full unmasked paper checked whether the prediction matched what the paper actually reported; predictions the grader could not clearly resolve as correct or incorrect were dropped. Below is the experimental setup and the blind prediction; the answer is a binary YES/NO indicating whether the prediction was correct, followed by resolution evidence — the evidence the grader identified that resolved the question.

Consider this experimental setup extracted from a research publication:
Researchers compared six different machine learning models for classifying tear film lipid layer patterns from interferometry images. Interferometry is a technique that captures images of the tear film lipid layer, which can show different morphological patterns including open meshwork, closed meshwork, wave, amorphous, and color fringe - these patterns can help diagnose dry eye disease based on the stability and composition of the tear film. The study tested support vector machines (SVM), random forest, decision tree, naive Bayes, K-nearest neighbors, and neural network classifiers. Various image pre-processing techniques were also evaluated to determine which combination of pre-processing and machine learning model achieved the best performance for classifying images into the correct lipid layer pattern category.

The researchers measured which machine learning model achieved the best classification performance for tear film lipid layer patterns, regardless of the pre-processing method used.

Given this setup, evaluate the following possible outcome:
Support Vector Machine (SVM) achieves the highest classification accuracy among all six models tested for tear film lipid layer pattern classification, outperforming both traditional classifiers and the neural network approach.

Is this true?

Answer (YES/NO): NO